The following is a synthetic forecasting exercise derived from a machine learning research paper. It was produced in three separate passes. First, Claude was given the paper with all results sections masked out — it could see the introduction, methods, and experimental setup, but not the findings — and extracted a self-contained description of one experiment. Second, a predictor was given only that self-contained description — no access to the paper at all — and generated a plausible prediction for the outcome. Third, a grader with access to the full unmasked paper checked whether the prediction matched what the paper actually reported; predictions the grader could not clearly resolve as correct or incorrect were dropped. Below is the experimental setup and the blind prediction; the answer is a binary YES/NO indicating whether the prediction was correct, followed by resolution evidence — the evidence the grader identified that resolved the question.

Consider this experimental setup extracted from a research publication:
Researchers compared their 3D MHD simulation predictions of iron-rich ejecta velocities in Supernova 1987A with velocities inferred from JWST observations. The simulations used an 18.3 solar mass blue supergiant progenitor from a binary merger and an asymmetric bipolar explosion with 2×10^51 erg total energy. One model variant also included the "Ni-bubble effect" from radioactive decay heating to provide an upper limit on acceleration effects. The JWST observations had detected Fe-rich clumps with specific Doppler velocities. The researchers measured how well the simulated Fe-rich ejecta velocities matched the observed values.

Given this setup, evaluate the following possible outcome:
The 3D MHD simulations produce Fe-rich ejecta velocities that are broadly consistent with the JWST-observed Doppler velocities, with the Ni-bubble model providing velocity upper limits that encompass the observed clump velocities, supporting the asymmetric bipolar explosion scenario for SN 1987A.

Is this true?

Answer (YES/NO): NO